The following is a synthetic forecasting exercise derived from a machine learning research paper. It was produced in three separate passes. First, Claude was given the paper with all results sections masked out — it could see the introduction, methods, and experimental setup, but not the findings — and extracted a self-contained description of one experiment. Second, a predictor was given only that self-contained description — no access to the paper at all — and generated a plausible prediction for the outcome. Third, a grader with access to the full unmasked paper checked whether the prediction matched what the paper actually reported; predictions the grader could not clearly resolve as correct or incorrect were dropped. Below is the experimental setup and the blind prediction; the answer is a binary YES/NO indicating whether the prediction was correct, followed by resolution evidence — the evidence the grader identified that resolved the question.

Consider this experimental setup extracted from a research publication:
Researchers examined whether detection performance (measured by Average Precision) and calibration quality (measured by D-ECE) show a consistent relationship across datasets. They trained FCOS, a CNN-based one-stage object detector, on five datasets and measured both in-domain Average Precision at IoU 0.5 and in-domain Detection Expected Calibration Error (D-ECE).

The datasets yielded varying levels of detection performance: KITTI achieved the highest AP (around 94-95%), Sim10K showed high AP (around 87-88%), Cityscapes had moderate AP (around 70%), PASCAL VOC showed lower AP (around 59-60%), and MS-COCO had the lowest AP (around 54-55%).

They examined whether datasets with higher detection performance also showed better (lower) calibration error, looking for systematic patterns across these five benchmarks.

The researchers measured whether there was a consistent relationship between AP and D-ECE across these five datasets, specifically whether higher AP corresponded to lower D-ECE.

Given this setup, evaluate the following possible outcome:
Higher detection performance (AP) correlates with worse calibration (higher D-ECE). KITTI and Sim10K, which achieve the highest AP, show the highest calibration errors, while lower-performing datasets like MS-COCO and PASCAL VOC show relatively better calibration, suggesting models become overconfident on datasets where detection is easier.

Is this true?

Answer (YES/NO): NO